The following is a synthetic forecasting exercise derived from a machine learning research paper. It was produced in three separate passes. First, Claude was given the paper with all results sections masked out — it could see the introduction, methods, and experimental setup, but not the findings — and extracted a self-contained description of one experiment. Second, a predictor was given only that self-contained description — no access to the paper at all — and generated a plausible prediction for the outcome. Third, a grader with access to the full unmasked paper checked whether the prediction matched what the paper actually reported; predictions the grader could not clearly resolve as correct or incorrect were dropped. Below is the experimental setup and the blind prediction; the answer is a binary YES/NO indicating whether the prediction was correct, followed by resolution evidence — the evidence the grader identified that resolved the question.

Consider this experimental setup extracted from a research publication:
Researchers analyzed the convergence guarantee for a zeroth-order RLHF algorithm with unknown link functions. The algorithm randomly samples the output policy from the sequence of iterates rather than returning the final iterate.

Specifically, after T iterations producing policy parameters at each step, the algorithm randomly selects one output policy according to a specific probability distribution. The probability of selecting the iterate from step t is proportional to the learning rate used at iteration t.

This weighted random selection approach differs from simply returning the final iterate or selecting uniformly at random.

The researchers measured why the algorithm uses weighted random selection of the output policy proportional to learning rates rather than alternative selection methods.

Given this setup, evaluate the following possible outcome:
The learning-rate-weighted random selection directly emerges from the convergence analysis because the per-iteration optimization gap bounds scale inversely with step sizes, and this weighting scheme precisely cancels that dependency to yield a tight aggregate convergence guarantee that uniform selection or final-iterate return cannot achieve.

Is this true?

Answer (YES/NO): NO